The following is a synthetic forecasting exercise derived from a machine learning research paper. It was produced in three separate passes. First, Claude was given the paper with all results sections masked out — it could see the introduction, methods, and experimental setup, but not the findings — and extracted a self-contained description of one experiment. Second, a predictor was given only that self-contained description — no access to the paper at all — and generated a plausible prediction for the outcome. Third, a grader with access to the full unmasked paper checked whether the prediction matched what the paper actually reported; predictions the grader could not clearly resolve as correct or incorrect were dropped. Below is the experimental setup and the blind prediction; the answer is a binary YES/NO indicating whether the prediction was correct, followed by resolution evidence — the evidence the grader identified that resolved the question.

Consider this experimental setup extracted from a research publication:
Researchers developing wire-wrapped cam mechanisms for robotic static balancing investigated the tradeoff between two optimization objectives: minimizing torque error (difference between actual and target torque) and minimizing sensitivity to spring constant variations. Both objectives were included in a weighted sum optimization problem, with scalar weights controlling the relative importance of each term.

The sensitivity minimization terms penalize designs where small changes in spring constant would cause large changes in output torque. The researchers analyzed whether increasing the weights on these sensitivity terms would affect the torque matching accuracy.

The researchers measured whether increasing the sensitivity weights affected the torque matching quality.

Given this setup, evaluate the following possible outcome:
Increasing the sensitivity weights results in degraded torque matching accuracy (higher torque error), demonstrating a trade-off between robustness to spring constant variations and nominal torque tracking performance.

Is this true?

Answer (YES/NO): YES